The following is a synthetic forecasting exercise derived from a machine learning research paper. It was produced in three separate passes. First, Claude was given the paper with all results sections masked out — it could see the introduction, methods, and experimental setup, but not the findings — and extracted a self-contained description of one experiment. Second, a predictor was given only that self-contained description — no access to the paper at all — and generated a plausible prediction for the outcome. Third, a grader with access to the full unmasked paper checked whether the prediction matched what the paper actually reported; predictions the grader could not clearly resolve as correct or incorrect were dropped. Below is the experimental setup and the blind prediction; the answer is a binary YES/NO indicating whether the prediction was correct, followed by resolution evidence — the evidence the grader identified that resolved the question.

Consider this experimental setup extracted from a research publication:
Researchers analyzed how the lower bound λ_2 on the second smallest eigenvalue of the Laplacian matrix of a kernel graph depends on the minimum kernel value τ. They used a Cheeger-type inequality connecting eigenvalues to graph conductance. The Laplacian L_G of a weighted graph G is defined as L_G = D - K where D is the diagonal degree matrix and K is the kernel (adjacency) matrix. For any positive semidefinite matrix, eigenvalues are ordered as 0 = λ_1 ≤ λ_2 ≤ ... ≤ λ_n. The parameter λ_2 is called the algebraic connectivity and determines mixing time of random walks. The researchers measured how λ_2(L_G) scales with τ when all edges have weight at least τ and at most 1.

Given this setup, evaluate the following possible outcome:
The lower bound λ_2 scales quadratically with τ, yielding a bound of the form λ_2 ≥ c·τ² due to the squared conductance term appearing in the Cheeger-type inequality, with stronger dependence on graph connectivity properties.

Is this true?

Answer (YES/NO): NO